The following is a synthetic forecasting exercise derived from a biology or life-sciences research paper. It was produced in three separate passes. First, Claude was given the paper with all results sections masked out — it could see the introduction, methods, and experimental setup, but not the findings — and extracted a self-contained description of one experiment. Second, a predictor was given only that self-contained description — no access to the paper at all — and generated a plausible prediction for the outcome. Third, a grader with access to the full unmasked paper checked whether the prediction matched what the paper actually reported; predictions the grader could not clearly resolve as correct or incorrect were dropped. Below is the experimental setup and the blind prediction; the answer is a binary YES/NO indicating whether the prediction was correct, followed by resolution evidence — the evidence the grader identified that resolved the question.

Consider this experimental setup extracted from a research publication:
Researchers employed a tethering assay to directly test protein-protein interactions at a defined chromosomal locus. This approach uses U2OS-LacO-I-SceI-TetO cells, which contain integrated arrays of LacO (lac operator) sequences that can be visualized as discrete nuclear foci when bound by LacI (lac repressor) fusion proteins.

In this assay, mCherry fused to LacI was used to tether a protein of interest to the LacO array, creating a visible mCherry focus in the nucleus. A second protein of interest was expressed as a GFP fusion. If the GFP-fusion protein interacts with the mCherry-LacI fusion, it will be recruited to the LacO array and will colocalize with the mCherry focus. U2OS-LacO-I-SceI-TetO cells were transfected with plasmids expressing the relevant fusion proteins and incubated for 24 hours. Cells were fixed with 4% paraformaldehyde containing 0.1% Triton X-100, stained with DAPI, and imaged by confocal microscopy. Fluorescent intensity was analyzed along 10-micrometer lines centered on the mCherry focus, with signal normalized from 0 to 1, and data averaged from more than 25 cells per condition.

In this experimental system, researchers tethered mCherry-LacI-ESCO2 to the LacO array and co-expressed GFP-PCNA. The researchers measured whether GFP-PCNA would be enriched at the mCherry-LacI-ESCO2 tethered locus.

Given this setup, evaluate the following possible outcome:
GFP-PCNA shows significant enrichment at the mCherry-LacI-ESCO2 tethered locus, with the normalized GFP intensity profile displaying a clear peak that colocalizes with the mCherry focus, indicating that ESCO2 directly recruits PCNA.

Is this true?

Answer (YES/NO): YES